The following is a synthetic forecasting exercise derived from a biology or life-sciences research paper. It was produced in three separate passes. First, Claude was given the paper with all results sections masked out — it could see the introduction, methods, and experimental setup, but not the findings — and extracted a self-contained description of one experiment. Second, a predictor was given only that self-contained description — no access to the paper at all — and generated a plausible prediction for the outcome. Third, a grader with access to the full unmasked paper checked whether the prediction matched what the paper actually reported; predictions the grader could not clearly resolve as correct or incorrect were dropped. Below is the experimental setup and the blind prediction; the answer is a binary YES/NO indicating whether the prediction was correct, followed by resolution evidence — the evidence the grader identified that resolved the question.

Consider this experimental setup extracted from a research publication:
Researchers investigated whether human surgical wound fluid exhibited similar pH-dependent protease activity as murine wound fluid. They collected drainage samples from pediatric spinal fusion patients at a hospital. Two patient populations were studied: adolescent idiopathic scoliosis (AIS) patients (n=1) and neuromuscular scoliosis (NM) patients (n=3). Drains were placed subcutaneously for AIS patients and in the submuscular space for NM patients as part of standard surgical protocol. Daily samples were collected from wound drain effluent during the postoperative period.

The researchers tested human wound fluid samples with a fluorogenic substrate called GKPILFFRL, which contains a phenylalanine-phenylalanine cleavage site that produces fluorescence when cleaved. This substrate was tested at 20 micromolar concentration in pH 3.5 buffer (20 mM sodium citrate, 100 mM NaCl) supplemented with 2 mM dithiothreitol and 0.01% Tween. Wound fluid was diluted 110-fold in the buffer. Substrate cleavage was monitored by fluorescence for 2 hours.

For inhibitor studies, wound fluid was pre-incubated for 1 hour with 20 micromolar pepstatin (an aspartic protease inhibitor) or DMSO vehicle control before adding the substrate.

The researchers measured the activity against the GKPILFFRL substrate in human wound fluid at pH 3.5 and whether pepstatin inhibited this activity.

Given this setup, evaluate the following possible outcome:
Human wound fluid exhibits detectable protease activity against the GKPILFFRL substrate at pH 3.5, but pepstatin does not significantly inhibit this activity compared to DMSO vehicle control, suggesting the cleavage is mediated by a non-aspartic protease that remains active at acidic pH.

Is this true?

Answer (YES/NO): NO